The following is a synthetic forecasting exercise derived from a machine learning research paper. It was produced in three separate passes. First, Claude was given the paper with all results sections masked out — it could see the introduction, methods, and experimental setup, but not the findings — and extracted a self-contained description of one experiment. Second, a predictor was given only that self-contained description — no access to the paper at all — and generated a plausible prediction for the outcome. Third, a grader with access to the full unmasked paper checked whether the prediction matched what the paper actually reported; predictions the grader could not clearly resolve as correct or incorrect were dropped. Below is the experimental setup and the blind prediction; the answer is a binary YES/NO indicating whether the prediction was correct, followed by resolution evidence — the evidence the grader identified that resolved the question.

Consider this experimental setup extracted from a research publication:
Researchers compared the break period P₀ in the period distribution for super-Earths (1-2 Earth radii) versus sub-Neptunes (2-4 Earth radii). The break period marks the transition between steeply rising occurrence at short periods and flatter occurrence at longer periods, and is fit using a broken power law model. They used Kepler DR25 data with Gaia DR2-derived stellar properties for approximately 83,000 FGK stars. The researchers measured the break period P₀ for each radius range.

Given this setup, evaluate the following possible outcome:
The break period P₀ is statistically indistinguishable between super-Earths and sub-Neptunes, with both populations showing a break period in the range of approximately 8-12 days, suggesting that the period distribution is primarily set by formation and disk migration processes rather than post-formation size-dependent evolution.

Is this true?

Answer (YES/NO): NO